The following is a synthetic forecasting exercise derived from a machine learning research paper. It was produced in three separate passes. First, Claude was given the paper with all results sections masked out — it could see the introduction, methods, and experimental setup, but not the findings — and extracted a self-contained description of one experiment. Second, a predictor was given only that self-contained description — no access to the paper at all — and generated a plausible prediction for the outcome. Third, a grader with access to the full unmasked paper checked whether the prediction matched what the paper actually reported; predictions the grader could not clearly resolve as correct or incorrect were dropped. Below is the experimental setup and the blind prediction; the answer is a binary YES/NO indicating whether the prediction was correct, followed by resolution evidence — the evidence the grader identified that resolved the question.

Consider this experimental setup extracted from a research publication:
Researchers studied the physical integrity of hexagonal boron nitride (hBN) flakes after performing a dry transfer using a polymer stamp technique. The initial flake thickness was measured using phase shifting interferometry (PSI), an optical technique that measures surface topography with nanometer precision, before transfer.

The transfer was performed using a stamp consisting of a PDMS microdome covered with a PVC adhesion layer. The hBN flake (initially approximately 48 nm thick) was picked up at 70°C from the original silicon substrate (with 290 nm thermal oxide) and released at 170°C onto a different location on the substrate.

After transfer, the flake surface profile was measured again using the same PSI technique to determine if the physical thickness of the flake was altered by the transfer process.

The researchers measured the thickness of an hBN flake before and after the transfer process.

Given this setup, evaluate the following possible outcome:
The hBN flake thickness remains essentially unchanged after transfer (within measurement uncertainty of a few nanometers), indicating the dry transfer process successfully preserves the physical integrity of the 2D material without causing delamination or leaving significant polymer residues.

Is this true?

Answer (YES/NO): YES